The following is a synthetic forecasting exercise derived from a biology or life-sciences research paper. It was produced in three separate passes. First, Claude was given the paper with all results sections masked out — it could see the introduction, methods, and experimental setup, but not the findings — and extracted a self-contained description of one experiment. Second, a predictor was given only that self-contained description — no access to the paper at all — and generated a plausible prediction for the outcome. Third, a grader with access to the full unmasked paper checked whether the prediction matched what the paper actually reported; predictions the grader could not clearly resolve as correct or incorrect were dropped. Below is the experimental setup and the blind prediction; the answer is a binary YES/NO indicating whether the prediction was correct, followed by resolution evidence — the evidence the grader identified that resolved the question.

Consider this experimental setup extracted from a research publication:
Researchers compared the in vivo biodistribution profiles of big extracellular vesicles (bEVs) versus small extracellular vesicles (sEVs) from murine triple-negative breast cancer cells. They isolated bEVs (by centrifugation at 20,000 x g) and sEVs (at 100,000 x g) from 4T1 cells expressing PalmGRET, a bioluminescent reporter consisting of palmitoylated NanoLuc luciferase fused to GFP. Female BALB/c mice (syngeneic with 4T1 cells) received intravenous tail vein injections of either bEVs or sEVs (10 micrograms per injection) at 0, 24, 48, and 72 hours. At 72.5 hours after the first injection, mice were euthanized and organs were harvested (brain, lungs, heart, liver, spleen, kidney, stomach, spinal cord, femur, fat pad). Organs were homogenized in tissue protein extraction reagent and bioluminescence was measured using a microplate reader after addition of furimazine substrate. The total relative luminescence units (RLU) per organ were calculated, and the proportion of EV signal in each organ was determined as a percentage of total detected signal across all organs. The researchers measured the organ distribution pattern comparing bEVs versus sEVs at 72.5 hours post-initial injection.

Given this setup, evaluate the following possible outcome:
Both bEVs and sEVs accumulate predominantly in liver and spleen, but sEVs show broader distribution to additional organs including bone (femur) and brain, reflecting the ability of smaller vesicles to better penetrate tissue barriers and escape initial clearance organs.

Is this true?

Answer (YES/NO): NO